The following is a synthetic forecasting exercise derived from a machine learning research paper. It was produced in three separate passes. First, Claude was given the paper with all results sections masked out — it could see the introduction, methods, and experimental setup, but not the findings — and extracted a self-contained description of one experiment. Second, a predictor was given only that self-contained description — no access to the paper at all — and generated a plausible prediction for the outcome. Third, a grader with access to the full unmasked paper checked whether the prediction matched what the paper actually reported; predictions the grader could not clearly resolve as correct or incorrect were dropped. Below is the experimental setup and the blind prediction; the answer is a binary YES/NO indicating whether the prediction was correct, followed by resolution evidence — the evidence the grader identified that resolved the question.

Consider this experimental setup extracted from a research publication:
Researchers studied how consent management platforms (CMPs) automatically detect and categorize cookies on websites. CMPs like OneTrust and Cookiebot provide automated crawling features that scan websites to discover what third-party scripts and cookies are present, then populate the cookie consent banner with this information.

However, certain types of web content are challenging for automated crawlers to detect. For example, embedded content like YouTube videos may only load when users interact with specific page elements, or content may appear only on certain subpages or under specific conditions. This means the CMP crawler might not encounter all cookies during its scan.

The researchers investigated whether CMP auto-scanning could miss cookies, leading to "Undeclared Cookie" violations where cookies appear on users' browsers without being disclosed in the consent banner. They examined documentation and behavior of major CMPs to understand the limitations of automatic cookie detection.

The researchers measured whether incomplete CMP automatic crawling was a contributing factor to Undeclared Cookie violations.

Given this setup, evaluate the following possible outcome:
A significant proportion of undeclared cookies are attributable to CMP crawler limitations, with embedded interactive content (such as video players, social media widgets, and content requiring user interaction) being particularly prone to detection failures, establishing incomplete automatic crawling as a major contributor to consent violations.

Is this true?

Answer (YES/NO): NO